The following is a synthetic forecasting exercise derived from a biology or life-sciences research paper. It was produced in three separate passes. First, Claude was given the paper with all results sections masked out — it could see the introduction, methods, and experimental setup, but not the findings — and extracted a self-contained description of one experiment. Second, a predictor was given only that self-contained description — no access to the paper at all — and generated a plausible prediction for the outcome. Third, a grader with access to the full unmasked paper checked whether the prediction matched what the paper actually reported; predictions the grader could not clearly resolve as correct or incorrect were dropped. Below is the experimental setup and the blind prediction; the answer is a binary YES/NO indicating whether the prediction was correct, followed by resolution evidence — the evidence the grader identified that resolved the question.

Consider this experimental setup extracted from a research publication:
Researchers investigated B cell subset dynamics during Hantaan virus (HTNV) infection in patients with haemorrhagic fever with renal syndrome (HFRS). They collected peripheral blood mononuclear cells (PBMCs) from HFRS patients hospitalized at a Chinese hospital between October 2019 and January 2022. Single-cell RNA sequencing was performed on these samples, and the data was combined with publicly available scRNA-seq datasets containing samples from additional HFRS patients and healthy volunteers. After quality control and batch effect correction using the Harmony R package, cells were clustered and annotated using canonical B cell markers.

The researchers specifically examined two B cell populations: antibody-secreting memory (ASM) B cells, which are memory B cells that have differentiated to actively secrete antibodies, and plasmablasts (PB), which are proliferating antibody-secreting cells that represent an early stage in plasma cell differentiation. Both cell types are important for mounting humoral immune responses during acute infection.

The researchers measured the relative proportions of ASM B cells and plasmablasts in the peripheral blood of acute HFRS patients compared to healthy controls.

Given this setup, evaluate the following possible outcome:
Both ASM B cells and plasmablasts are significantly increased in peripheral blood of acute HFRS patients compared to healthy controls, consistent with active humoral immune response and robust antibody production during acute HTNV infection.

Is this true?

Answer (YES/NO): YES